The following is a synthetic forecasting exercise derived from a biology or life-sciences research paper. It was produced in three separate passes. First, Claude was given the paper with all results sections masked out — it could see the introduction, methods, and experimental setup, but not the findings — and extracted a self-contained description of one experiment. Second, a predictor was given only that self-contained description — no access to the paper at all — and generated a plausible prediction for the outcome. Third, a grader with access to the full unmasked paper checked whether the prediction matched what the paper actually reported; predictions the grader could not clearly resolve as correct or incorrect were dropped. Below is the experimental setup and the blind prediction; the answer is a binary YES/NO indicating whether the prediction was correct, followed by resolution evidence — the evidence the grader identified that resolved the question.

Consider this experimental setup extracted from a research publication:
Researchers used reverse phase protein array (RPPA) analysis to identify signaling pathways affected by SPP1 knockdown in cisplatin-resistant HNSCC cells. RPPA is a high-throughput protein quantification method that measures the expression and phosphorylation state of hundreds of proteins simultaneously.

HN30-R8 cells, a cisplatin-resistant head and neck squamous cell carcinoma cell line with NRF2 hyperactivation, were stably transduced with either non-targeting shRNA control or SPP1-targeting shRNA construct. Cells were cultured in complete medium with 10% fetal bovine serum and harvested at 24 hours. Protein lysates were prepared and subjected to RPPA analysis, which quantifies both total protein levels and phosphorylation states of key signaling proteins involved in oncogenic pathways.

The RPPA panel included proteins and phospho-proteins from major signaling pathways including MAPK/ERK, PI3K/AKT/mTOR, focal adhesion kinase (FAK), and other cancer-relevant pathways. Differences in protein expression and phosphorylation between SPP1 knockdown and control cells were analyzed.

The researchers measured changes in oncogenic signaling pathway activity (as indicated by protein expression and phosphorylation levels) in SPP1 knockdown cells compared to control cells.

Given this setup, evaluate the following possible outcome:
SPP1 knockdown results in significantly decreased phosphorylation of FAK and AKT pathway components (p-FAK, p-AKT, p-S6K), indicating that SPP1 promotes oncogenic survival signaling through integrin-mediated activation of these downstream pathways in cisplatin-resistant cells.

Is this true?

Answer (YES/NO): NO